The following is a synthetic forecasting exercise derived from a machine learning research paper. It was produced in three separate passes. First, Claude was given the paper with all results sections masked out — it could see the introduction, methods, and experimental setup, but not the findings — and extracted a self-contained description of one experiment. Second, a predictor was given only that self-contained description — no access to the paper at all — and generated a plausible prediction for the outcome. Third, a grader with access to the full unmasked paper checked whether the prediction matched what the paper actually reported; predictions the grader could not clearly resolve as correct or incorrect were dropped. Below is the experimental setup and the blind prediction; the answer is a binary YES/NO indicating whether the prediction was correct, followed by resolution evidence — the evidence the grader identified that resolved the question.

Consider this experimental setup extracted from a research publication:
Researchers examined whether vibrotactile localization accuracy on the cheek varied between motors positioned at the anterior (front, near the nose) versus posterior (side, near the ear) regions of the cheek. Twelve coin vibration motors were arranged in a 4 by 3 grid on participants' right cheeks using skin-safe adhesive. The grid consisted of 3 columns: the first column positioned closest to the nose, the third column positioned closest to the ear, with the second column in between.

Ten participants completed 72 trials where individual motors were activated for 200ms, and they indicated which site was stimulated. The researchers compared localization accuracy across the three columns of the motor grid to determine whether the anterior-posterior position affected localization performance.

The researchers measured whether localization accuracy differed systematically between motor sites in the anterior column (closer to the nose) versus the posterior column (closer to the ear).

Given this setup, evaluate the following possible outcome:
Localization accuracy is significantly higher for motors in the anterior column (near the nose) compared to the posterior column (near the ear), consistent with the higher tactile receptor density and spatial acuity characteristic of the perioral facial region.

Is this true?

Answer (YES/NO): NO